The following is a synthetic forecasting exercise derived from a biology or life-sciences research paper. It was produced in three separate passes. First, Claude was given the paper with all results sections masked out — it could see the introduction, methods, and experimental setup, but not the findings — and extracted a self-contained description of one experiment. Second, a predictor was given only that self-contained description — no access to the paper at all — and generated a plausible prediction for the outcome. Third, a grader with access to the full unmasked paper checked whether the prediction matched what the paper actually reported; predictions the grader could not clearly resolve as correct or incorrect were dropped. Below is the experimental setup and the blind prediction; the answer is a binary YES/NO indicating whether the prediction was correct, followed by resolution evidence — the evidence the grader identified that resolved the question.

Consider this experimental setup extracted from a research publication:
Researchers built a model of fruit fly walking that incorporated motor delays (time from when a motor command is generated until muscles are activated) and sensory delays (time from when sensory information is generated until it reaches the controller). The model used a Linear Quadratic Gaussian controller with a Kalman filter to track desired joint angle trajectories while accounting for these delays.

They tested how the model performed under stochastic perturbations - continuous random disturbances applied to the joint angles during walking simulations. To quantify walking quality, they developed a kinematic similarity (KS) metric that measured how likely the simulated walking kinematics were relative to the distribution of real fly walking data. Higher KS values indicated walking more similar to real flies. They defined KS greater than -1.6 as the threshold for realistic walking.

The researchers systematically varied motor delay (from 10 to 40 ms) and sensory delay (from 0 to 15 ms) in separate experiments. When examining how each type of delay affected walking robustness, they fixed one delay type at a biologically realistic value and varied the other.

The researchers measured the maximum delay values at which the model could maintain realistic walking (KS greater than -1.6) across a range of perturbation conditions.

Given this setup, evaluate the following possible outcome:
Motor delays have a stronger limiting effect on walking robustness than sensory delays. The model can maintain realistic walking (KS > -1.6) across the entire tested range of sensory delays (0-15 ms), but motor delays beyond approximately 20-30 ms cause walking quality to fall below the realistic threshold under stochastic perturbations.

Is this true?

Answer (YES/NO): NO